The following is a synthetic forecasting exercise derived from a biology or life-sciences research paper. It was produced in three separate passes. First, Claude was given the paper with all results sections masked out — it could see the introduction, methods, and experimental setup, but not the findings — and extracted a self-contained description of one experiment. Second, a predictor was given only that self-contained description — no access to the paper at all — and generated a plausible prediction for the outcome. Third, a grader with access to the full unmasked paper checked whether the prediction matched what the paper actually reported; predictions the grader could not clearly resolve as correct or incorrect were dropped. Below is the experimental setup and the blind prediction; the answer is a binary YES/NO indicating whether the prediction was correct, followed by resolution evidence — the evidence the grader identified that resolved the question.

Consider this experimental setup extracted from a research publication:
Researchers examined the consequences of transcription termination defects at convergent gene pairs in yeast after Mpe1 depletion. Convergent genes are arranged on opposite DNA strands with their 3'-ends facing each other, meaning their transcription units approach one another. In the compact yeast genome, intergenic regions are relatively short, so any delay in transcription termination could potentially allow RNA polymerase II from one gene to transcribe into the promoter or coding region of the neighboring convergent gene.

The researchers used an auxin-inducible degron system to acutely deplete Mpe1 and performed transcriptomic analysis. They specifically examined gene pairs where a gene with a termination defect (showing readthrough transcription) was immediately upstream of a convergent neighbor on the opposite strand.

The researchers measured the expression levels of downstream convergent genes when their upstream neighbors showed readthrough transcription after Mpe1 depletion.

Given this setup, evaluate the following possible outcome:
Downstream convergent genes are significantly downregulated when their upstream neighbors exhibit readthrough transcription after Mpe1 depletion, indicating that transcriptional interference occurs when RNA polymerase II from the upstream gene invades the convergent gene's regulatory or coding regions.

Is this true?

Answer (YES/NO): YES